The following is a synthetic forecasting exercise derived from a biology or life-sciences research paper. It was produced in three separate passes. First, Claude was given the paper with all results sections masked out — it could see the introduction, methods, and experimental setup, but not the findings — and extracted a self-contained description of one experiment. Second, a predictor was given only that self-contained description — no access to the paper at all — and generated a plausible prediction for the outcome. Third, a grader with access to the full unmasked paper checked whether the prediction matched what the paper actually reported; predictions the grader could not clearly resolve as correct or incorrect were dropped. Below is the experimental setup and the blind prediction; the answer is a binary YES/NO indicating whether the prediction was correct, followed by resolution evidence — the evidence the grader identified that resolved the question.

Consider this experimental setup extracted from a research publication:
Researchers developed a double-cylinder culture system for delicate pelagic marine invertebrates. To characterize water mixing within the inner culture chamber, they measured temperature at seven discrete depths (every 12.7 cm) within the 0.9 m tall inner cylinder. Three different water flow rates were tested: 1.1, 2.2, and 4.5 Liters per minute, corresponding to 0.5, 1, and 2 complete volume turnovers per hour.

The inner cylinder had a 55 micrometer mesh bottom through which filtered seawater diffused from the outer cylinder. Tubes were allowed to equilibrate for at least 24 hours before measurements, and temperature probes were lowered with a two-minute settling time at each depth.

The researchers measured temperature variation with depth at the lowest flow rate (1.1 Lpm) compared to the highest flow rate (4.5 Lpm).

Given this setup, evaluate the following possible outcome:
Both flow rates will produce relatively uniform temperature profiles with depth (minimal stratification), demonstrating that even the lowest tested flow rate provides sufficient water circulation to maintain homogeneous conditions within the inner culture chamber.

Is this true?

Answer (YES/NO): NO